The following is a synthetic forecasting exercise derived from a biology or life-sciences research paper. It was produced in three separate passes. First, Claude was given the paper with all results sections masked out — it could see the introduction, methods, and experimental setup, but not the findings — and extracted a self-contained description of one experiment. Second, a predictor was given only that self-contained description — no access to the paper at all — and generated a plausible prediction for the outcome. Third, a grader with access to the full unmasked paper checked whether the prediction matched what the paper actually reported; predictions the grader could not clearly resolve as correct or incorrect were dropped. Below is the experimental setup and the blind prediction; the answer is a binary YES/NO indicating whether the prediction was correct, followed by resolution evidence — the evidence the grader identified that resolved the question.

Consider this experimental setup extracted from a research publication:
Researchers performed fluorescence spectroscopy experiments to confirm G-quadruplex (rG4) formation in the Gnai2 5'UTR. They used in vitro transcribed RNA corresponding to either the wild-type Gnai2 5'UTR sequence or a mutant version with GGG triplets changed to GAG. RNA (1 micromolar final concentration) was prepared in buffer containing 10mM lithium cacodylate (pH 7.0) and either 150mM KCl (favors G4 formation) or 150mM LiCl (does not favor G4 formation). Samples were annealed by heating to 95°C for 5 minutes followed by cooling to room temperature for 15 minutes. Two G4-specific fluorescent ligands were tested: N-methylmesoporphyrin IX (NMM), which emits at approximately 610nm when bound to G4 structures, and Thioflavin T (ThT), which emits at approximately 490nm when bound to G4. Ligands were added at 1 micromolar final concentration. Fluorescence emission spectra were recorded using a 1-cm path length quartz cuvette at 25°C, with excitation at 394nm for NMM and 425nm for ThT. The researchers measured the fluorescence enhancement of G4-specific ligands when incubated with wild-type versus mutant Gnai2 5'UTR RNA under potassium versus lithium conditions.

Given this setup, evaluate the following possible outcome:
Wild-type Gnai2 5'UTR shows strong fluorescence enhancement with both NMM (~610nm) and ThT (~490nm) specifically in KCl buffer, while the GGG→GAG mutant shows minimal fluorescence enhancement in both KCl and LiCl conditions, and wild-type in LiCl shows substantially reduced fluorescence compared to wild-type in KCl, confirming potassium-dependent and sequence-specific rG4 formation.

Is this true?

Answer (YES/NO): YES